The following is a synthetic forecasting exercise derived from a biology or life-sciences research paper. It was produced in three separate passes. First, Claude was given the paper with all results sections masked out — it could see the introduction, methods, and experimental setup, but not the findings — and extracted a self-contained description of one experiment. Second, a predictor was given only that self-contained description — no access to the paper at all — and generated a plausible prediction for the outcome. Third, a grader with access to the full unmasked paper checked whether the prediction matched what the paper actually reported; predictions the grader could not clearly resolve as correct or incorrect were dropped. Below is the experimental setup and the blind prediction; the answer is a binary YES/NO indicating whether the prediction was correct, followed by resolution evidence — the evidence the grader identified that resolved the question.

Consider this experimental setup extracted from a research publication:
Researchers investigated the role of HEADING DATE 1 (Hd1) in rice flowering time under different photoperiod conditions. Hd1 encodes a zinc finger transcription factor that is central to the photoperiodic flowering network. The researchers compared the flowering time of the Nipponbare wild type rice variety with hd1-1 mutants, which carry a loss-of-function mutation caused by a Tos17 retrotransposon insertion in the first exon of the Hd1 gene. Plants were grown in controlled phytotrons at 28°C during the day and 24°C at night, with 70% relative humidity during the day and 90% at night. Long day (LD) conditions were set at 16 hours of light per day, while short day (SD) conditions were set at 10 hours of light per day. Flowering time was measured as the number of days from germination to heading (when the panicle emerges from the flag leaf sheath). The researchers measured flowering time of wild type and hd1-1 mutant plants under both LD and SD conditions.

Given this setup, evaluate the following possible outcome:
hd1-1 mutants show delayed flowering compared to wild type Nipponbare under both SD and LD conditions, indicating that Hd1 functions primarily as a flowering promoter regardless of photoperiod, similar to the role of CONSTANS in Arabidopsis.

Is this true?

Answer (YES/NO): NO